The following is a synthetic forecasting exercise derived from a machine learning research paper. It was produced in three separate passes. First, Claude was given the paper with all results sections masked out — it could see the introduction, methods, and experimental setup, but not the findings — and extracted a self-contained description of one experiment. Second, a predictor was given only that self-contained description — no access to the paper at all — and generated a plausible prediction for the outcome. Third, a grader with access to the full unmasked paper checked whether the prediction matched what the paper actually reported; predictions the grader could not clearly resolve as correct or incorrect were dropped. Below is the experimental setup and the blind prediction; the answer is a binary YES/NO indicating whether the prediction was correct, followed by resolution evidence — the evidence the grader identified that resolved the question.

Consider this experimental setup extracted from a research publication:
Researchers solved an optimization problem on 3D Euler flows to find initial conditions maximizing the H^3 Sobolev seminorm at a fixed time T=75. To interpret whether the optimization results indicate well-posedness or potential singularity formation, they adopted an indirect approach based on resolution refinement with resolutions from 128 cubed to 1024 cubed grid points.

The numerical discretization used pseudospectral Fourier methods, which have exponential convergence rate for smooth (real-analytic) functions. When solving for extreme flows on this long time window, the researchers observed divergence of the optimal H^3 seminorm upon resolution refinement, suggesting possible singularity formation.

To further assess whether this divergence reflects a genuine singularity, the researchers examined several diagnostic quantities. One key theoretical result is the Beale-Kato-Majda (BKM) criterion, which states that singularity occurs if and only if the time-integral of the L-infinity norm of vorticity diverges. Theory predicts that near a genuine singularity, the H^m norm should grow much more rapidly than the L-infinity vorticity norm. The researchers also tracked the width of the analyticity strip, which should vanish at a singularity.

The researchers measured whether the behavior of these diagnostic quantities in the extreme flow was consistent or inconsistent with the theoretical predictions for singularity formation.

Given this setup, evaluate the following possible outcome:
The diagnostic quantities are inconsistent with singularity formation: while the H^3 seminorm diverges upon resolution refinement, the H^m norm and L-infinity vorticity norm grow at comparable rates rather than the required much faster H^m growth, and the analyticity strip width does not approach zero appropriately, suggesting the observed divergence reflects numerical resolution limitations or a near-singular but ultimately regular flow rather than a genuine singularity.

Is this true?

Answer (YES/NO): NO